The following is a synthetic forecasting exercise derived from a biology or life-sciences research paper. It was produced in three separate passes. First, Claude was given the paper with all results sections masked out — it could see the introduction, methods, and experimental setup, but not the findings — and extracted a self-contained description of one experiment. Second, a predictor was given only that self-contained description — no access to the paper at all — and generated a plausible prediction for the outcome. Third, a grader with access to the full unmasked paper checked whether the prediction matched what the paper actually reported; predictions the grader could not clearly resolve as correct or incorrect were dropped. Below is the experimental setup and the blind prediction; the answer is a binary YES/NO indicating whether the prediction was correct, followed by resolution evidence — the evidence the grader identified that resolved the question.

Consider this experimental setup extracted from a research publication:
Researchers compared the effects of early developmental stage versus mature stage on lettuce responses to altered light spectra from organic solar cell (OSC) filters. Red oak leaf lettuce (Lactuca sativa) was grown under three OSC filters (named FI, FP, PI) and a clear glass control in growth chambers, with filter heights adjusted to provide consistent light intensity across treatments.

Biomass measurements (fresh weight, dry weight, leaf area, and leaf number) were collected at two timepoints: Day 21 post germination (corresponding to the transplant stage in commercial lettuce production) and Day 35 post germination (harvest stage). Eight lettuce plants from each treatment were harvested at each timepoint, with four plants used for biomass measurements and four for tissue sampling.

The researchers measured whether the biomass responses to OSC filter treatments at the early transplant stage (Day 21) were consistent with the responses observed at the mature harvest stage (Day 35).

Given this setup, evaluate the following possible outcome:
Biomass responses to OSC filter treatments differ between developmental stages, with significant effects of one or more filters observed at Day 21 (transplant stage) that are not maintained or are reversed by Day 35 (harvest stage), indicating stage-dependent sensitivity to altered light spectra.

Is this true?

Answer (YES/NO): NO